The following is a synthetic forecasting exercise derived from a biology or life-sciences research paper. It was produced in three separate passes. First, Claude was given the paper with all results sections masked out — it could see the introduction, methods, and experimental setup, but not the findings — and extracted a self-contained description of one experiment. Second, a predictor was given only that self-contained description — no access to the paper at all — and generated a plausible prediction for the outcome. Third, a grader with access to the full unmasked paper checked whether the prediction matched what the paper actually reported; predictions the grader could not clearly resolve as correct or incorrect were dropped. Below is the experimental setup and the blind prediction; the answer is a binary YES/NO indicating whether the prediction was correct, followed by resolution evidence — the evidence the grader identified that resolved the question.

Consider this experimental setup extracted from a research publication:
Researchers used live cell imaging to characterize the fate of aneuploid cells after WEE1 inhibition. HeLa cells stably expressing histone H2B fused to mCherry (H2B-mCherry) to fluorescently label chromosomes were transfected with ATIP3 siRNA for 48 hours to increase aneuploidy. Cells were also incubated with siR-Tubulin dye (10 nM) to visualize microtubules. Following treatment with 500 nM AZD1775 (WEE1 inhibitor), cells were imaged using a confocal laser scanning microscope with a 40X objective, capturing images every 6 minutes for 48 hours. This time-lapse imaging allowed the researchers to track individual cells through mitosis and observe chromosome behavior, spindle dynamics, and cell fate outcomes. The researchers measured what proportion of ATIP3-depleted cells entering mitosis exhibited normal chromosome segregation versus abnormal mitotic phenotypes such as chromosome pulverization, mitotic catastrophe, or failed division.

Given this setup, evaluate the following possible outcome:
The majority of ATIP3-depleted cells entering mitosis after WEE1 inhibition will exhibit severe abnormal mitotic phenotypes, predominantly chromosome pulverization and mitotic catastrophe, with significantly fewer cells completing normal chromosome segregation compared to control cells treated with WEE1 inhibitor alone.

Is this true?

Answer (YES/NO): YES